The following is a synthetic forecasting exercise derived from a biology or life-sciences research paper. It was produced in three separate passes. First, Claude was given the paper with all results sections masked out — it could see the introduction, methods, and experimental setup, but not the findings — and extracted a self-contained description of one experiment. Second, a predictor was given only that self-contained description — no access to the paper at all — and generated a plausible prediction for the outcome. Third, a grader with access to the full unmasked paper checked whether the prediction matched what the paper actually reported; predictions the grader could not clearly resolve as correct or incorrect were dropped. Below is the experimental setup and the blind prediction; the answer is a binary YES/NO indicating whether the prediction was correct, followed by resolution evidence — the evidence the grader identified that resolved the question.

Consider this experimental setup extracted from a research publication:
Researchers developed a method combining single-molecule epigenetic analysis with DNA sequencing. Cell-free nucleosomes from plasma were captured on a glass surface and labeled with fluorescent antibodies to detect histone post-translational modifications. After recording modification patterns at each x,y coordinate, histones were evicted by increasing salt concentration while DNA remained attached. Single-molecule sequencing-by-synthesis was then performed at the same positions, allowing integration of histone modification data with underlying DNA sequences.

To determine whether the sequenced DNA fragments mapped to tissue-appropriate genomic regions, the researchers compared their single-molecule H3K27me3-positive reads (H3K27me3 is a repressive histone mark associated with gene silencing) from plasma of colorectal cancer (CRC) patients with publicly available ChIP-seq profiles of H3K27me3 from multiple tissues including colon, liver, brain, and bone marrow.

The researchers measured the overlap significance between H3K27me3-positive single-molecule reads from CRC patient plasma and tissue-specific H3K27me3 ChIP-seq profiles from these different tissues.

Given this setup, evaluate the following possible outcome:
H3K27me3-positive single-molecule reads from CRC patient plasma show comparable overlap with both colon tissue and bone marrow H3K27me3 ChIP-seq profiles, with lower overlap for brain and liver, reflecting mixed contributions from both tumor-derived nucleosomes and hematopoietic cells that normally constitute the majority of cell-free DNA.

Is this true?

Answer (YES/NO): NO